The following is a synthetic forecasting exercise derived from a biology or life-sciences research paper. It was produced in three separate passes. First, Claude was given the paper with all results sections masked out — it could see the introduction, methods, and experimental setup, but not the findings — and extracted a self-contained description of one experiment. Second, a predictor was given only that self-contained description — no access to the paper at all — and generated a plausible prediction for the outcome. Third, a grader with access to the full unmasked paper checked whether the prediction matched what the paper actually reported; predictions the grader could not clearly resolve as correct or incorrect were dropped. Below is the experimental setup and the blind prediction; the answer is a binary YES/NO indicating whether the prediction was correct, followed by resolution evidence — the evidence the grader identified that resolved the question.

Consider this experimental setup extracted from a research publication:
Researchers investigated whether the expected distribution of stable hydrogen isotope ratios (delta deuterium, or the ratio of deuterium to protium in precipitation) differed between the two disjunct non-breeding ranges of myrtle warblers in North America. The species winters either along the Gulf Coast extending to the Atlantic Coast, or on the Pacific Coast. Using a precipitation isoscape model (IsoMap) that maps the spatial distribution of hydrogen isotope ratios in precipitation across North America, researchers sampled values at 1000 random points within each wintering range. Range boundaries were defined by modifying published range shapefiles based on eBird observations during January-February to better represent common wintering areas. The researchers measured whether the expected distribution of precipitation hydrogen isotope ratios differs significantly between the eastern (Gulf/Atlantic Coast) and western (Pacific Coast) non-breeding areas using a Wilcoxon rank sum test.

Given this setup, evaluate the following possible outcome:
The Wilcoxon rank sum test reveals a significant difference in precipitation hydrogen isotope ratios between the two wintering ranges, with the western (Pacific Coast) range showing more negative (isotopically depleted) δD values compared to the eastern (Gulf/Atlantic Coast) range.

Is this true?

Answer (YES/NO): YES